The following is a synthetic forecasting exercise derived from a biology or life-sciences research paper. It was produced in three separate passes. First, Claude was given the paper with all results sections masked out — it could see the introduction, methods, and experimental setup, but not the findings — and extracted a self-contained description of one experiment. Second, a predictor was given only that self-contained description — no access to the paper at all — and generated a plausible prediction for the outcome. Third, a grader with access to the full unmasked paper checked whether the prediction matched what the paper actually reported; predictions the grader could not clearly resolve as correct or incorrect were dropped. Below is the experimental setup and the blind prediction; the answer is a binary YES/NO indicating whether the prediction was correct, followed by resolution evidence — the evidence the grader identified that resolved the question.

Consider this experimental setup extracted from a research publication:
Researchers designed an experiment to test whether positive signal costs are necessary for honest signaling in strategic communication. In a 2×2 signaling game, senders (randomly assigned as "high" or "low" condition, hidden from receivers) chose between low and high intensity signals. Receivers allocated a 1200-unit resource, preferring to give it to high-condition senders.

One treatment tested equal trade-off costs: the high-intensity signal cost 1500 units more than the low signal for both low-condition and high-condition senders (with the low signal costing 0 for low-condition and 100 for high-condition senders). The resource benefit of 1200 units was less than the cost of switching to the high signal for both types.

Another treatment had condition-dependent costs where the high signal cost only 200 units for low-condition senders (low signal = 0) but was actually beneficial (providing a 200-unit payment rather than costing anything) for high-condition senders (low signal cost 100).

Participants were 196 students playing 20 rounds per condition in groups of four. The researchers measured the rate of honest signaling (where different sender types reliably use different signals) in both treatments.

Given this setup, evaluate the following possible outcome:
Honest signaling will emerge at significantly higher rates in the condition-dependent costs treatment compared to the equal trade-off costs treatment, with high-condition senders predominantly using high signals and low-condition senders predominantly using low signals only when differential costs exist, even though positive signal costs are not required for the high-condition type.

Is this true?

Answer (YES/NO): YES